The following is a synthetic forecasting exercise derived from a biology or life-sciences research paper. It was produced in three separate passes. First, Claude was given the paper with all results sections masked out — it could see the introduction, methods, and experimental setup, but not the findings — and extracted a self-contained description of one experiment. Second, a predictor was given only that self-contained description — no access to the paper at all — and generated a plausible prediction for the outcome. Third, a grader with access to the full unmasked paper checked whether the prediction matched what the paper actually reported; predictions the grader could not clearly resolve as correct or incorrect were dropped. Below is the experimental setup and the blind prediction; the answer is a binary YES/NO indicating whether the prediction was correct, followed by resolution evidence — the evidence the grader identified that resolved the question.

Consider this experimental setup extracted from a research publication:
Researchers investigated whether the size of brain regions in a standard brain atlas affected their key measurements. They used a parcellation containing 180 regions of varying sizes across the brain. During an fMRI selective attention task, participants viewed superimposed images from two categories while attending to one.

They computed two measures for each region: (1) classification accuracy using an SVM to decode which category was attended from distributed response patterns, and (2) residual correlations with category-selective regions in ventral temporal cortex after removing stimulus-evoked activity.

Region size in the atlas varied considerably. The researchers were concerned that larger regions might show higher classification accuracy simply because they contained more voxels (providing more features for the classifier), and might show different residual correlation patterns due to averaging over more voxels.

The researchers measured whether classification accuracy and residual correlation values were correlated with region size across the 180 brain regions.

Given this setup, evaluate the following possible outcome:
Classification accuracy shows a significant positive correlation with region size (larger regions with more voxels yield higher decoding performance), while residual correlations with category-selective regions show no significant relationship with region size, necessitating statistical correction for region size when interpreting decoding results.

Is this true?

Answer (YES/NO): NO